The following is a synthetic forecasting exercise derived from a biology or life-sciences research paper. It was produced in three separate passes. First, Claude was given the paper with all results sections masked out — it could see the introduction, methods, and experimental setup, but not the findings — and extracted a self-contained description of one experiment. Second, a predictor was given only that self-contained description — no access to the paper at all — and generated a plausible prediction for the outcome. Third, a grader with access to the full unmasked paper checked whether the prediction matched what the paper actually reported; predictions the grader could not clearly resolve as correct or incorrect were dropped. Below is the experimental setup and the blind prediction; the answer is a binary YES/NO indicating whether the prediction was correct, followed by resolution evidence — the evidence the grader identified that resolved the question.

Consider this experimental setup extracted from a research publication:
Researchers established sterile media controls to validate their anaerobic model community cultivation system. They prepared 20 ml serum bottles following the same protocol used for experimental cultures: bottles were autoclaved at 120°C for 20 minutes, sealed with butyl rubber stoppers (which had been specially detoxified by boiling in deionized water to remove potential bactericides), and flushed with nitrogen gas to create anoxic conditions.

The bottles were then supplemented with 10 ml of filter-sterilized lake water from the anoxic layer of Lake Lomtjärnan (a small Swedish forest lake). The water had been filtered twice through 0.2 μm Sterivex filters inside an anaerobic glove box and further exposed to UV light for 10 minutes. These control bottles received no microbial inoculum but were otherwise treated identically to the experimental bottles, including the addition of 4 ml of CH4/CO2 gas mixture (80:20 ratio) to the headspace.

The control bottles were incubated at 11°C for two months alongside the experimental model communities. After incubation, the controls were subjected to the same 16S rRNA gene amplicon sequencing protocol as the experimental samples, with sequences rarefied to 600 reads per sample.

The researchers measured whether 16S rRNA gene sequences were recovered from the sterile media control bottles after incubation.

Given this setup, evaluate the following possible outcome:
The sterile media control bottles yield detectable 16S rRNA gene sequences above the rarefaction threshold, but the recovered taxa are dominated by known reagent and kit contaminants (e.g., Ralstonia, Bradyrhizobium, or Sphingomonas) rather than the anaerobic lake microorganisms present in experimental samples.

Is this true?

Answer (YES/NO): NO